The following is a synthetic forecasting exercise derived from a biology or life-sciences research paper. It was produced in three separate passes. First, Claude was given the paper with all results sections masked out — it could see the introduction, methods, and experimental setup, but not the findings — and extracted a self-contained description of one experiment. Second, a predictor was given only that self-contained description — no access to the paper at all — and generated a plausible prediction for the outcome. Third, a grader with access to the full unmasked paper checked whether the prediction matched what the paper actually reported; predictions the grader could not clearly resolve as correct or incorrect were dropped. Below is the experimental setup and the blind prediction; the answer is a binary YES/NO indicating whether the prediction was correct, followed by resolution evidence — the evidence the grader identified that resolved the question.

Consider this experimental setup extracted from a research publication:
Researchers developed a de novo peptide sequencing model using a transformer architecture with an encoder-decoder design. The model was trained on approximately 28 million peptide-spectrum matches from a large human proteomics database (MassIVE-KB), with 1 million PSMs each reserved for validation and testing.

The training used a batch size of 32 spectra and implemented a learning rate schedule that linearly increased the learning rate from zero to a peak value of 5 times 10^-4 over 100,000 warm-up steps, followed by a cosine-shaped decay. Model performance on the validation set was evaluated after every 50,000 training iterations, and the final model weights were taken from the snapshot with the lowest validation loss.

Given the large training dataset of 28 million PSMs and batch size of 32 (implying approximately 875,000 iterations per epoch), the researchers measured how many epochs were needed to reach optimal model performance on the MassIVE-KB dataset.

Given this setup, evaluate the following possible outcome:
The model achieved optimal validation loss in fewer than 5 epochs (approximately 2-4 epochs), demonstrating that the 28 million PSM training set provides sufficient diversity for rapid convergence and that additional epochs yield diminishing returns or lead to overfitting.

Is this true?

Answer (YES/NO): NO